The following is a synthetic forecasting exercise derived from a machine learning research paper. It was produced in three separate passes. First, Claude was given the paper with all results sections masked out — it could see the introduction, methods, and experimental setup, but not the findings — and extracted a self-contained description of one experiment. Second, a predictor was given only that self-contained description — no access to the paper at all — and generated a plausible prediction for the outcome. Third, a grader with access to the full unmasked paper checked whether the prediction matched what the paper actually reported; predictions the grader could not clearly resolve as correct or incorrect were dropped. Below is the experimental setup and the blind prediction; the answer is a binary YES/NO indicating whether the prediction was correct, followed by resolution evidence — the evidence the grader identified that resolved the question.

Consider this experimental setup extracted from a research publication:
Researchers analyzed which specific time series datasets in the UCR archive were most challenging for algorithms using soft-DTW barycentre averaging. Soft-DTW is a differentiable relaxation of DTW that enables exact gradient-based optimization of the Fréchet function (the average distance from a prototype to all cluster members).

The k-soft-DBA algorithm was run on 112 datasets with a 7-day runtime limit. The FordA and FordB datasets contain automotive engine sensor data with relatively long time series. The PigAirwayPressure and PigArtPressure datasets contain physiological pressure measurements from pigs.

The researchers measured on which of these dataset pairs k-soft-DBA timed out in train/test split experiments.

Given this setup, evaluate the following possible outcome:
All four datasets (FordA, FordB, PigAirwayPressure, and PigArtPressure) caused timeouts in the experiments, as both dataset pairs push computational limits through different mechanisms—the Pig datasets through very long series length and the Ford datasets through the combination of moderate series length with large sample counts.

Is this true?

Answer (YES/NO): NO